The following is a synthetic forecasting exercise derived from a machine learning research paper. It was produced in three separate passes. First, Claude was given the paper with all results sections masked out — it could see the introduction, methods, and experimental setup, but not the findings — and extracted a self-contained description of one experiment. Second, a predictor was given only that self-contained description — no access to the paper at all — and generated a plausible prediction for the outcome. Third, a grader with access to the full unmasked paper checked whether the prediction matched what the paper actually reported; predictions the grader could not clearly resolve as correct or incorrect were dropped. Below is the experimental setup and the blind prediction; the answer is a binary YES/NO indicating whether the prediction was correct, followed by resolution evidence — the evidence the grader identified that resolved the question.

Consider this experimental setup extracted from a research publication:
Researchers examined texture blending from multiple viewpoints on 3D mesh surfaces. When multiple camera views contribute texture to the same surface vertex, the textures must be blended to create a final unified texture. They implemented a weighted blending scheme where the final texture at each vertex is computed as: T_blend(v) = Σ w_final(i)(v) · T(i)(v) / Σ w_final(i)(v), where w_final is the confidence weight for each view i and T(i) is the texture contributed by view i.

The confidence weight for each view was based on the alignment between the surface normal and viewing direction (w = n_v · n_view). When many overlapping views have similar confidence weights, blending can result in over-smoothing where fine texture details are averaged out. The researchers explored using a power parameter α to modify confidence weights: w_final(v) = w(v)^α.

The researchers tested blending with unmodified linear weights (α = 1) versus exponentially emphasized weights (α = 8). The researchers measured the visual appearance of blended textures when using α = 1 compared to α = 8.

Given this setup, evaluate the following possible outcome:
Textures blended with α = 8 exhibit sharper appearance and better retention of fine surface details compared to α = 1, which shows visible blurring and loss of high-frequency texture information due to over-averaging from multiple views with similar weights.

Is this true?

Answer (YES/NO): YES